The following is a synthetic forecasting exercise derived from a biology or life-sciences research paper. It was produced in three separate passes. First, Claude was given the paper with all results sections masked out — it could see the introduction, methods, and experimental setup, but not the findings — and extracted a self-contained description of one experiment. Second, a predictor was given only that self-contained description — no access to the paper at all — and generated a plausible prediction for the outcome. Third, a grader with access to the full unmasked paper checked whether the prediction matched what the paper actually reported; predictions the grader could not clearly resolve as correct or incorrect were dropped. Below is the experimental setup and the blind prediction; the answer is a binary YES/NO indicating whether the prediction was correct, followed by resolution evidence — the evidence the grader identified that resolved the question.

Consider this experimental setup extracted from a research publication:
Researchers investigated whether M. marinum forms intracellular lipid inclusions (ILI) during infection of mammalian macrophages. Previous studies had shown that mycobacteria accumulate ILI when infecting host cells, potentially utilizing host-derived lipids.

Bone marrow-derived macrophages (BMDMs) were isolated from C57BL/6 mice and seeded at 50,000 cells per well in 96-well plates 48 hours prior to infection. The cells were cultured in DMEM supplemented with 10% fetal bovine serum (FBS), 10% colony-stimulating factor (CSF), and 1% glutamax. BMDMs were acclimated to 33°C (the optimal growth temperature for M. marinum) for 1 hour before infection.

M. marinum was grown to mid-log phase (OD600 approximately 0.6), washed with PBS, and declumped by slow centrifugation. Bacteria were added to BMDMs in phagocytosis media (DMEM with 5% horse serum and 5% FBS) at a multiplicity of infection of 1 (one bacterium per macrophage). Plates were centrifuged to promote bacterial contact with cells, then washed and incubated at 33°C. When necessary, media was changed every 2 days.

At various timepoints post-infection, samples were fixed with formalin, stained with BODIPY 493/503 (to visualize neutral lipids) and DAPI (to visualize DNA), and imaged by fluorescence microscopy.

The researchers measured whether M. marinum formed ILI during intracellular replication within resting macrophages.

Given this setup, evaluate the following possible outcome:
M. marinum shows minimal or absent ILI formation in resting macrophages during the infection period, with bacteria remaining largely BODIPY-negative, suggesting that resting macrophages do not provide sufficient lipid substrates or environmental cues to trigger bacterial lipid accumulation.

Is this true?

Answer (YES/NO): NO